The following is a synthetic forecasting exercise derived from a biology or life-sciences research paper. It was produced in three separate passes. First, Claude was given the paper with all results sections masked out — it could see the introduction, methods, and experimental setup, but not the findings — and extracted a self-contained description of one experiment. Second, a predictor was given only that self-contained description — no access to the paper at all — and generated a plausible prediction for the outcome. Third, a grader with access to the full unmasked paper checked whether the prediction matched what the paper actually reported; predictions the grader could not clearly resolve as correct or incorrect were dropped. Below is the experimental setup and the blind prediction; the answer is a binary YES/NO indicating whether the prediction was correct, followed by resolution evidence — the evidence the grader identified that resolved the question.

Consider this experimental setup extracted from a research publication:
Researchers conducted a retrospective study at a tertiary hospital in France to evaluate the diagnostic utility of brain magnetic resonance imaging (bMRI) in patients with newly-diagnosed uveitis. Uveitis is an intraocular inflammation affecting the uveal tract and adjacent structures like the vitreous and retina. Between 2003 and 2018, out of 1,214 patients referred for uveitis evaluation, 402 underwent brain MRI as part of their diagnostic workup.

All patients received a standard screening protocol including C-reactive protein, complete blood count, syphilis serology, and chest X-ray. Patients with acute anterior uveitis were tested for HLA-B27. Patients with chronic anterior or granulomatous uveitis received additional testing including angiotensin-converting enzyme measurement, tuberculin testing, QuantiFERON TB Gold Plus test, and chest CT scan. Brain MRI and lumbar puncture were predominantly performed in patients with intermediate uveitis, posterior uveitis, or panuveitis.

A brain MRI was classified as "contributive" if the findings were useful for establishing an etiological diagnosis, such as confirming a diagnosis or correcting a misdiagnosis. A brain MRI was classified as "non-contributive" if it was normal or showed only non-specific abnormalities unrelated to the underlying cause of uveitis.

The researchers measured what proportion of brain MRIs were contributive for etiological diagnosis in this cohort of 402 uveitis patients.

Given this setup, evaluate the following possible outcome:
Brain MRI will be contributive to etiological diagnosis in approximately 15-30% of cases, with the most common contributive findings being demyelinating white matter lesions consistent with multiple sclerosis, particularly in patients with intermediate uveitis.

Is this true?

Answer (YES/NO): NO